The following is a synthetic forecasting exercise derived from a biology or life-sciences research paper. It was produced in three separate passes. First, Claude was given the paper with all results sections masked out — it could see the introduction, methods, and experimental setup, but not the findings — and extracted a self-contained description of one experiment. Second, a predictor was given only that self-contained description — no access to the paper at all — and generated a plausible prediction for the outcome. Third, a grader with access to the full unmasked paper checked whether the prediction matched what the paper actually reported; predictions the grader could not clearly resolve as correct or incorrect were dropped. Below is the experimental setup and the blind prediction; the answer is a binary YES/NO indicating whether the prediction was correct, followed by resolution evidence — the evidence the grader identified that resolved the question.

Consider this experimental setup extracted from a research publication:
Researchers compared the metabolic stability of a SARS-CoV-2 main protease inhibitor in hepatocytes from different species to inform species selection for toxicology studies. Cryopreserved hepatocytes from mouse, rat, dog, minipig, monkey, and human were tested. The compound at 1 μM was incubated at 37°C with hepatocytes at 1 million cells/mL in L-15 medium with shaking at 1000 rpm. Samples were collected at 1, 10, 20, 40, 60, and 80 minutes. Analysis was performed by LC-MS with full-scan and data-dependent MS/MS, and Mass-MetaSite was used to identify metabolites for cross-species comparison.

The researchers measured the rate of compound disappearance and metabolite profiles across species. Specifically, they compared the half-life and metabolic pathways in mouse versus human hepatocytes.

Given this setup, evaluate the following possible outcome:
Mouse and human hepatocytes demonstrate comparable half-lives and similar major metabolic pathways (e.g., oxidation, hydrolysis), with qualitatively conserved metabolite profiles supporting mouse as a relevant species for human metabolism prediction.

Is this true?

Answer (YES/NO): NO